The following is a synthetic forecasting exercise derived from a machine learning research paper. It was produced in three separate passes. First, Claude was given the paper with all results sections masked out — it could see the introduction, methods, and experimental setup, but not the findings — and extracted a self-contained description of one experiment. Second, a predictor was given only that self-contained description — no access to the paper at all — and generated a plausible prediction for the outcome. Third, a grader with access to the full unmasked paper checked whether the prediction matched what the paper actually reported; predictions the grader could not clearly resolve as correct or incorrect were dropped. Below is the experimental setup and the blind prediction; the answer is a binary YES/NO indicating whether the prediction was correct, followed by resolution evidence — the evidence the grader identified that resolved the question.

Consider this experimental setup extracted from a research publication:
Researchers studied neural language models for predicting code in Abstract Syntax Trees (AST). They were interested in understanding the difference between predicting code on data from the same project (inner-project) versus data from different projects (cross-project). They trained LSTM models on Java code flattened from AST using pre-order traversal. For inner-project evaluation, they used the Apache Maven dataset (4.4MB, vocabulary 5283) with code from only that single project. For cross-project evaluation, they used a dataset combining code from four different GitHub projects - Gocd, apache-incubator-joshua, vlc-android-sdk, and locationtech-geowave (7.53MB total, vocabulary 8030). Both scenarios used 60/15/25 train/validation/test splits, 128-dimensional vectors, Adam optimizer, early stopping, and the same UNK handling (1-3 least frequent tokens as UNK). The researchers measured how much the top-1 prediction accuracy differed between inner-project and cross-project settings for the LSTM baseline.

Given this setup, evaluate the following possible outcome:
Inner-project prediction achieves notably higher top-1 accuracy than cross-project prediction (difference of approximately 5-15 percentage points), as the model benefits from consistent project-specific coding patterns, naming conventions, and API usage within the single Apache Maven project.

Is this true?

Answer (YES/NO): NO